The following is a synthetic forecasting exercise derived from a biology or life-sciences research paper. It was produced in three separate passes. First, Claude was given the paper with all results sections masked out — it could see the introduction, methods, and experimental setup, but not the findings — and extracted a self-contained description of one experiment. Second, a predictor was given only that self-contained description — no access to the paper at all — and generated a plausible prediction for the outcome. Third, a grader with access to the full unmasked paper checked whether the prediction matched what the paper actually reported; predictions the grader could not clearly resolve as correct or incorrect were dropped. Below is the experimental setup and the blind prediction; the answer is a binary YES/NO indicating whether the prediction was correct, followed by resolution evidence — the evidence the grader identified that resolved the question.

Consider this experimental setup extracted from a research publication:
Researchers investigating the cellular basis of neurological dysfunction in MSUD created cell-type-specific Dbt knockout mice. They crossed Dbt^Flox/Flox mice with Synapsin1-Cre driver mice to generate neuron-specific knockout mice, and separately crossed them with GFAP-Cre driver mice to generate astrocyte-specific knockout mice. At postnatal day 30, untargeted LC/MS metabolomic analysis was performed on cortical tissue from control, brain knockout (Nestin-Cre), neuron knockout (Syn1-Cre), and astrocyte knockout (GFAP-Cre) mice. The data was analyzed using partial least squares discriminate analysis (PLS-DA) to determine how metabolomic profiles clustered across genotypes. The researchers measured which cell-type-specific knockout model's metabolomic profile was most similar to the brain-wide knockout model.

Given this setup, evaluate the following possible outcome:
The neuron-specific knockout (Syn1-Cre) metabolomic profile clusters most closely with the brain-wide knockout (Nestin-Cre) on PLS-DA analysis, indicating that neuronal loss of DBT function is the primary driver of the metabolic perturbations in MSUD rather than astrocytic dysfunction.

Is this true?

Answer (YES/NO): NO